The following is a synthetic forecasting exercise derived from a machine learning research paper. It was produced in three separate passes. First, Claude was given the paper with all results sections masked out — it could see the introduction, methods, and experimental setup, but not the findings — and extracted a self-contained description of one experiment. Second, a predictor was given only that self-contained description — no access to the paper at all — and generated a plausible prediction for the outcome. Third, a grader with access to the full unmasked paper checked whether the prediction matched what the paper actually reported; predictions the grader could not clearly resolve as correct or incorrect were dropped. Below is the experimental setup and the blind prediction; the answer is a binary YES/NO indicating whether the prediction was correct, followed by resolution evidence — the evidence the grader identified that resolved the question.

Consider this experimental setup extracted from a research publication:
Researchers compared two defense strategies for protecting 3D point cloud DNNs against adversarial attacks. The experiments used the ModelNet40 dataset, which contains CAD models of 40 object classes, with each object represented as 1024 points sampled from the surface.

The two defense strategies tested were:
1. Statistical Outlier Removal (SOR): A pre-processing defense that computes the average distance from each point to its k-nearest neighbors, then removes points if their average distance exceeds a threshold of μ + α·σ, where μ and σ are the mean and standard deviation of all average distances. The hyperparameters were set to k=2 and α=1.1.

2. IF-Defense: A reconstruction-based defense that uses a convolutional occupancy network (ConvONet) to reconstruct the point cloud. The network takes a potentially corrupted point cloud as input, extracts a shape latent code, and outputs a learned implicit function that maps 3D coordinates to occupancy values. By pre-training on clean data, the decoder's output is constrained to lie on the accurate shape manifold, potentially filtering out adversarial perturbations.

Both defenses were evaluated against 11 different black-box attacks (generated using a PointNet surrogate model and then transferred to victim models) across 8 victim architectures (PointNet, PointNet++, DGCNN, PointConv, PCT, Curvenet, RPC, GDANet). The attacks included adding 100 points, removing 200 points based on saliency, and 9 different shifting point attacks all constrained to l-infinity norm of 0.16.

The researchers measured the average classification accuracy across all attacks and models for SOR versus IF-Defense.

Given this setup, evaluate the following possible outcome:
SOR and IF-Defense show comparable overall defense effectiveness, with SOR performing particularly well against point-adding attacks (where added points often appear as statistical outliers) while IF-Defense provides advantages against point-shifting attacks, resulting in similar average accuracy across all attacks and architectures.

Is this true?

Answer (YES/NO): NO